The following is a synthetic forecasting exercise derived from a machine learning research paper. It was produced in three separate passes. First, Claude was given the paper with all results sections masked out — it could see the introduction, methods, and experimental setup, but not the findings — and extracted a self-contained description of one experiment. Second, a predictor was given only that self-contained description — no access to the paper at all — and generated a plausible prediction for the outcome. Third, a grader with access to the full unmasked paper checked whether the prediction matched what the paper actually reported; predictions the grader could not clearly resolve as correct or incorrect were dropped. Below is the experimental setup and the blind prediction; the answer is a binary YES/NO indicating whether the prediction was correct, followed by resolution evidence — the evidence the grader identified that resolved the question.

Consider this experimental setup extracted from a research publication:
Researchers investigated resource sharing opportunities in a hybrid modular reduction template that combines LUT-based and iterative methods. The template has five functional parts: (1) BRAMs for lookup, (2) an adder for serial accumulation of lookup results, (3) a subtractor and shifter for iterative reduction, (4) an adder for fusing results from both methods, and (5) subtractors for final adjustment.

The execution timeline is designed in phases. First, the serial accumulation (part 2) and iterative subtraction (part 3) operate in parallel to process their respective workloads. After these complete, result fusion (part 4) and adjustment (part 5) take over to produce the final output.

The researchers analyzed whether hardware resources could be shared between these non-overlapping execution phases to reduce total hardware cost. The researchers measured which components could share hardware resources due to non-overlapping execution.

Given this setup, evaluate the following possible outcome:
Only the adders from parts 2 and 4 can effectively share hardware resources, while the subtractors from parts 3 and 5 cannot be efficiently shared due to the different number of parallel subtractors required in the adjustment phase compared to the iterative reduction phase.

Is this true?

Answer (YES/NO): NO